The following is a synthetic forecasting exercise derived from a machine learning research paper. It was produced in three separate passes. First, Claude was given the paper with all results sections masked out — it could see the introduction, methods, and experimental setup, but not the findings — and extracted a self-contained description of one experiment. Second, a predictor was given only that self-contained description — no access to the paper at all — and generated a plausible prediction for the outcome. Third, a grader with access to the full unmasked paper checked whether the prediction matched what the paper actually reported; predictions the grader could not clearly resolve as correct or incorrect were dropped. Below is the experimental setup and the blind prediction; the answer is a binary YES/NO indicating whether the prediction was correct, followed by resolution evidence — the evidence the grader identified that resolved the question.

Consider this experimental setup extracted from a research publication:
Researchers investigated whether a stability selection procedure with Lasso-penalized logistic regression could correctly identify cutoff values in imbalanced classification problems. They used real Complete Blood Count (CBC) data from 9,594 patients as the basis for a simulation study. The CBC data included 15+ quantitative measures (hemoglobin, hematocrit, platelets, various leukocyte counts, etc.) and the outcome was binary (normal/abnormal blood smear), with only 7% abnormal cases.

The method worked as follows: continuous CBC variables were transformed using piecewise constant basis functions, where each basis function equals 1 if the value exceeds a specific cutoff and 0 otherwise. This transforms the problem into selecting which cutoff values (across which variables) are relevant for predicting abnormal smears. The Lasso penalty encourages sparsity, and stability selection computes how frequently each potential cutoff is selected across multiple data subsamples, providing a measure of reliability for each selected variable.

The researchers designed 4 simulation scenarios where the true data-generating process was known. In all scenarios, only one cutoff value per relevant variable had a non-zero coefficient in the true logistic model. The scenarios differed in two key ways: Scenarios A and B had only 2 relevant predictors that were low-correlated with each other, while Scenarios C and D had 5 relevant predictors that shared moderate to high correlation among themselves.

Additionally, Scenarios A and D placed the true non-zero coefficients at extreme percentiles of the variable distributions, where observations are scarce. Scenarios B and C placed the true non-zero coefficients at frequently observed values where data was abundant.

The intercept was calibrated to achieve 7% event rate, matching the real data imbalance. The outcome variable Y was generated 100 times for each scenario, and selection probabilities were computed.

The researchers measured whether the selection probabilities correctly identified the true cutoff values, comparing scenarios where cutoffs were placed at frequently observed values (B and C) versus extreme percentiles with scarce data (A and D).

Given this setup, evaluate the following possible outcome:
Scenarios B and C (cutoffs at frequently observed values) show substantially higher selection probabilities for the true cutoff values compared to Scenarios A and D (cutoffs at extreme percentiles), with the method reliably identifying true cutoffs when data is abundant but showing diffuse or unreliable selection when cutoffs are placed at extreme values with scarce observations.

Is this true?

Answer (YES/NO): YES